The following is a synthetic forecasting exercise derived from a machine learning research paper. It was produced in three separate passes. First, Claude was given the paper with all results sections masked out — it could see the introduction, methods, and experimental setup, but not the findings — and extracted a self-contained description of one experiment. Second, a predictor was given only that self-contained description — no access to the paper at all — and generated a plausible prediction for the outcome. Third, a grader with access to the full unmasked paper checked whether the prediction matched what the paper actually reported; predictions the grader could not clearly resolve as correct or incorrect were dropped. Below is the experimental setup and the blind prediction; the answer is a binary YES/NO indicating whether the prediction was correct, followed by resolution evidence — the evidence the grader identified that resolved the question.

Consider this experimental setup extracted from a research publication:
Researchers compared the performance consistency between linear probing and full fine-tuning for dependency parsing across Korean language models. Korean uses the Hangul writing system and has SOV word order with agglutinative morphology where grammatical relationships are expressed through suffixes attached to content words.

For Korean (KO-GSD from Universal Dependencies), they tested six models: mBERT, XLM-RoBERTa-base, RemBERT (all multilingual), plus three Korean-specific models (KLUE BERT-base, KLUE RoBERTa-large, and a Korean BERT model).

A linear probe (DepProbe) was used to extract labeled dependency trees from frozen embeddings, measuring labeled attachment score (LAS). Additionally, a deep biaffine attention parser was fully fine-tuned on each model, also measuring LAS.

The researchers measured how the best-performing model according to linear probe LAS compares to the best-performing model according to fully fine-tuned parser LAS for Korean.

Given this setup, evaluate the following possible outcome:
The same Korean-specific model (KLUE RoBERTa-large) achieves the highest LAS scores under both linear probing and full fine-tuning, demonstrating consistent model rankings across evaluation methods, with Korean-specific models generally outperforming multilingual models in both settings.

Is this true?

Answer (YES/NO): NO